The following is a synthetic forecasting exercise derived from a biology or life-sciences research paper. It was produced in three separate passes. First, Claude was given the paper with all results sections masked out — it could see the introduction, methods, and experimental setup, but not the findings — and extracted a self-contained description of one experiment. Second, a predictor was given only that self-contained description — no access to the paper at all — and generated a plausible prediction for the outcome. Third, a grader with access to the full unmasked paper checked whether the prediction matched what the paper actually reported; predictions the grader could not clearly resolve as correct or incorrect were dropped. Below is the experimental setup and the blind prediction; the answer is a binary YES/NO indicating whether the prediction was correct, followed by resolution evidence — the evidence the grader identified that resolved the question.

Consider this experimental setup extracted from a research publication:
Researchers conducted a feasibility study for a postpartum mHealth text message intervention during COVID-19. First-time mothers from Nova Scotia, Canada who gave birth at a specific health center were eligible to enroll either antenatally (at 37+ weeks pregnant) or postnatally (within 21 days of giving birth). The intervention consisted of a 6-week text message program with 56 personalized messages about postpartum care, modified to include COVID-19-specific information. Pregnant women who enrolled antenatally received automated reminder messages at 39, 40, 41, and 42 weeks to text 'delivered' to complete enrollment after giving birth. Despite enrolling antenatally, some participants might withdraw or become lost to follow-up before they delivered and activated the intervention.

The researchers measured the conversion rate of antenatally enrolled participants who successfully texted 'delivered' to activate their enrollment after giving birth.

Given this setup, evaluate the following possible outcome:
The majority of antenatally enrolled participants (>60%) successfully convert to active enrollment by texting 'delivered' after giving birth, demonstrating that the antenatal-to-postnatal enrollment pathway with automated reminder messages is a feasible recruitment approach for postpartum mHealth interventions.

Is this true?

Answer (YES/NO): YES